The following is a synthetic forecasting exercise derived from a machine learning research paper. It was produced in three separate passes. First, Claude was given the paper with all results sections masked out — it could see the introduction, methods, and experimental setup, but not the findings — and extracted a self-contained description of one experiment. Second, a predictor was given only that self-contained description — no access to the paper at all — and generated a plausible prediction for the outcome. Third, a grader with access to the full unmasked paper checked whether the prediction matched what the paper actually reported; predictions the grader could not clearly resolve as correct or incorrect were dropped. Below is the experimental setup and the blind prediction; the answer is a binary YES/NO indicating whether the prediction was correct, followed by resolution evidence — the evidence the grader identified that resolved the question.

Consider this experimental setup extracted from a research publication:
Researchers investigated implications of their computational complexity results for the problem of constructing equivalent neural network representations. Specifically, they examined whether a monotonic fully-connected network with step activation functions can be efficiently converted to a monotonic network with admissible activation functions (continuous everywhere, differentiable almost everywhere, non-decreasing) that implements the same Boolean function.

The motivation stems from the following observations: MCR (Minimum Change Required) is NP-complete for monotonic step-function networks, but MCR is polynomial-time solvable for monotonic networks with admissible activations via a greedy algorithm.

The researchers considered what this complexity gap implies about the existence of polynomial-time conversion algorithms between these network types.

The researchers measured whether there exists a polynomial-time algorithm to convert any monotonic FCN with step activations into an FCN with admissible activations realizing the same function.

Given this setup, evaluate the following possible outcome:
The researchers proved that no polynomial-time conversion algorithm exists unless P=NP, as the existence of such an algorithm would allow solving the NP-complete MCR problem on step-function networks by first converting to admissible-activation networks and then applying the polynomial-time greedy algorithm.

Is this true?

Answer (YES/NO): YES